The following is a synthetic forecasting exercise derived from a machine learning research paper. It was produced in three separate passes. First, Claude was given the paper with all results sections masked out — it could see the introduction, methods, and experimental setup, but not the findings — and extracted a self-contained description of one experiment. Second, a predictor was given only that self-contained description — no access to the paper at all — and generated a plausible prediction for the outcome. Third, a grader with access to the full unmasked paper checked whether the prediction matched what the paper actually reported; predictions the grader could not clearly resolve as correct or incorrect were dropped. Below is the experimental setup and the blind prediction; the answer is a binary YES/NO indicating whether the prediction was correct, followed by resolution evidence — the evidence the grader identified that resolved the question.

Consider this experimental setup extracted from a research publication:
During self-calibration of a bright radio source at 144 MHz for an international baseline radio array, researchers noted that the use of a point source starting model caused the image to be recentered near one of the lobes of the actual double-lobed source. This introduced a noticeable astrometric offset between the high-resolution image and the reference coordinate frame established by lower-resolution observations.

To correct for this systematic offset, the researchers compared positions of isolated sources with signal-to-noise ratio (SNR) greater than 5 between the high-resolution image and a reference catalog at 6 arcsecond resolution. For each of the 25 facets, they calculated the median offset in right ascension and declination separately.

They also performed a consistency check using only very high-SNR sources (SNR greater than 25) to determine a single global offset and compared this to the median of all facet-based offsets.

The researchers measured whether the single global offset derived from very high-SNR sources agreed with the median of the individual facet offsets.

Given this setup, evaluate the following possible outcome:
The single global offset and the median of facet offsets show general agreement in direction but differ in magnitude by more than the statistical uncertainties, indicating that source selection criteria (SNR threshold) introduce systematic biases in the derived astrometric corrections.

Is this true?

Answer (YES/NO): NO